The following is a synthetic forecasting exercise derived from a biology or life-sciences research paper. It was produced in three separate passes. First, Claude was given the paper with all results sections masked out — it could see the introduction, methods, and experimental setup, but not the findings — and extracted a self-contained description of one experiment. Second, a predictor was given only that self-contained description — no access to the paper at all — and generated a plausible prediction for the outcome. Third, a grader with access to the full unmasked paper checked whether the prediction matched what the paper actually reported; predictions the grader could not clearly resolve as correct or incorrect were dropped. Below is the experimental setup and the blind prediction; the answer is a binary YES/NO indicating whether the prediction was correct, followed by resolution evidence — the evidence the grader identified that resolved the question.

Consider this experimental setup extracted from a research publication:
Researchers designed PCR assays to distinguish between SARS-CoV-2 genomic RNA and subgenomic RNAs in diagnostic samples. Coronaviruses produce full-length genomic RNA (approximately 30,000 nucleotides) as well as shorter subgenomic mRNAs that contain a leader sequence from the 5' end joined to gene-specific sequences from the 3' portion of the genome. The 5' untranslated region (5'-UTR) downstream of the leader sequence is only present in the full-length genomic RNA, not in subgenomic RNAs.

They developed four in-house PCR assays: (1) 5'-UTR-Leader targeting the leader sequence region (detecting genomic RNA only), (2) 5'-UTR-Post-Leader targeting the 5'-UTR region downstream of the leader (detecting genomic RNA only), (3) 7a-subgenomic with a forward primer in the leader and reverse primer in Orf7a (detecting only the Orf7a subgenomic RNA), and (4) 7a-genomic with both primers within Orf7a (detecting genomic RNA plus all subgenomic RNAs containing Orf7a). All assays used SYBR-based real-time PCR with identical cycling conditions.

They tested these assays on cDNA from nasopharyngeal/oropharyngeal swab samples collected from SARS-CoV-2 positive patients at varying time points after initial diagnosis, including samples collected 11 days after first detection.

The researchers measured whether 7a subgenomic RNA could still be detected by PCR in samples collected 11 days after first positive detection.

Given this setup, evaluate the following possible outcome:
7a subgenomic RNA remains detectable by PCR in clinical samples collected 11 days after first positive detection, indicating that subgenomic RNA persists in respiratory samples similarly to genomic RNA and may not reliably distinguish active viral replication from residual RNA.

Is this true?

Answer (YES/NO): YES